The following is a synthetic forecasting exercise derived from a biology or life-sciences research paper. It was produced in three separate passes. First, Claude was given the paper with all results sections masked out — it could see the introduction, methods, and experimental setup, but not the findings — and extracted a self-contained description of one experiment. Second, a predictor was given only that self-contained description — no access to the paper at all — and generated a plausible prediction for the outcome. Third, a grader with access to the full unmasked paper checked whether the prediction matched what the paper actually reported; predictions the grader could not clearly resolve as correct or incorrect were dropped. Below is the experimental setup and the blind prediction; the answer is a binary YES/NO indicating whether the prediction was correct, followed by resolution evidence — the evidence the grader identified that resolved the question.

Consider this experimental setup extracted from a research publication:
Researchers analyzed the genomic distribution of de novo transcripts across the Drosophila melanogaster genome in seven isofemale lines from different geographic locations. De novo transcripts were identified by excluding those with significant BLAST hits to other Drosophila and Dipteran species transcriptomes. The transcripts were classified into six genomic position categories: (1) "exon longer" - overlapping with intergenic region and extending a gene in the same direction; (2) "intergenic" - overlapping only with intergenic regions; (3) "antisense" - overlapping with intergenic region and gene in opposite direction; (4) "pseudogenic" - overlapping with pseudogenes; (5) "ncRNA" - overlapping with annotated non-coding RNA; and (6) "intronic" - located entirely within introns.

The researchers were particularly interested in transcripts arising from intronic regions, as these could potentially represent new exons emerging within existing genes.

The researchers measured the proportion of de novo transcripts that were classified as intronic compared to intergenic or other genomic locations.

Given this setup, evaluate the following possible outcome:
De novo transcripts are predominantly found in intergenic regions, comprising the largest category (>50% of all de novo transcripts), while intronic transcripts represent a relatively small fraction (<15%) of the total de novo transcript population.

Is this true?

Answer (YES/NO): NO